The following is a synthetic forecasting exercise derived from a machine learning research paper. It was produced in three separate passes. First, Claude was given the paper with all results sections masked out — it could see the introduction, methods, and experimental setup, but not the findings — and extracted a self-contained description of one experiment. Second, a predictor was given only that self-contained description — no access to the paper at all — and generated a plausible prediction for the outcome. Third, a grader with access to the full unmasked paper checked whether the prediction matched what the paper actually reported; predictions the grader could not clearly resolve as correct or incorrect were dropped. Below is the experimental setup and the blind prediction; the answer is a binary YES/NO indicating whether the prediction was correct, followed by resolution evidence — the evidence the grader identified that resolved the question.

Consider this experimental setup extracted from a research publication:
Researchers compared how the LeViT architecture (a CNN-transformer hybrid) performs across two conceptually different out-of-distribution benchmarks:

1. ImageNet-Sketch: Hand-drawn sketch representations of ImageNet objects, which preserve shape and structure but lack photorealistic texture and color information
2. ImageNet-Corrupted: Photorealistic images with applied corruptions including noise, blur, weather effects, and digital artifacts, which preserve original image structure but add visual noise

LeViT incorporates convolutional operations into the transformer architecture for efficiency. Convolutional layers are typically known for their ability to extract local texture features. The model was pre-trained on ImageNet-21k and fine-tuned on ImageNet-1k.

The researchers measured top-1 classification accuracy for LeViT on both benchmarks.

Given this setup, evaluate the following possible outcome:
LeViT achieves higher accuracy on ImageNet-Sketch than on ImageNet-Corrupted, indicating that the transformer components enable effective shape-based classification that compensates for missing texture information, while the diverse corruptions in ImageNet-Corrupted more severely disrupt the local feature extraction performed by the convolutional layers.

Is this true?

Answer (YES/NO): NO